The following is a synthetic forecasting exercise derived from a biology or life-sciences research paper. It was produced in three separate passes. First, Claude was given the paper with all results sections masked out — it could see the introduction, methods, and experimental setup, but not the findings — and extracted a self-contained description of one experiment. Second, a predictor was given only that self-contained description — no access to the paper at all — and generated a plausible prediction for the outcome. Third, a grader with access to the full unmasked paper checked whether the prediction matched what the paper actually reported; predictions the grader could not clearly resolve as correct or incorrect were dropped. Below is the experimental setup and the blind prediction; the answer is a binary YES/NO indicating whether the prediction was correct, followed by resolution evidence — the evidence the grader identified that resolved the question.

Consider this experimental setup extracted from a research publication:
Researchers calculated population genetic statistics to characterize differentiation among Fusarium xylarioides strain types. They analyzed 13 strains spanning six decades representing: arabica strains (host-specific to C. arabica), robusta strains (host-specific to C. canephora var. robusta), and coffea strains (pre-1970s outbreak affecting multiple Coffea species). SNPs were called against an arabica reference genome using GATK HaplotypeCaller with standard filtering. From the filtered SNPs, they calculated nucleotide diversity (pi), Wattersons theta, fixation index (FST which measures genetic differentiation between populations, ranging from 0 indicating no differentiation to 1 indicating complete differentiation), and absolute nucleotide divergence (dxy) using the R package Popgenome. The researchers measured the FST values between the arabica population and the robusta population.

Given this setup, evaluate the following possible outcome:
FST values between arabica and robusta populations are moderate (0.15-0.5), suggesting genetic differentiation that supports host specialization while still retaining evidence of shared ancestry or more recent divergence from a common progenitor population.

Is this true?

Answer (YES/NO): NO